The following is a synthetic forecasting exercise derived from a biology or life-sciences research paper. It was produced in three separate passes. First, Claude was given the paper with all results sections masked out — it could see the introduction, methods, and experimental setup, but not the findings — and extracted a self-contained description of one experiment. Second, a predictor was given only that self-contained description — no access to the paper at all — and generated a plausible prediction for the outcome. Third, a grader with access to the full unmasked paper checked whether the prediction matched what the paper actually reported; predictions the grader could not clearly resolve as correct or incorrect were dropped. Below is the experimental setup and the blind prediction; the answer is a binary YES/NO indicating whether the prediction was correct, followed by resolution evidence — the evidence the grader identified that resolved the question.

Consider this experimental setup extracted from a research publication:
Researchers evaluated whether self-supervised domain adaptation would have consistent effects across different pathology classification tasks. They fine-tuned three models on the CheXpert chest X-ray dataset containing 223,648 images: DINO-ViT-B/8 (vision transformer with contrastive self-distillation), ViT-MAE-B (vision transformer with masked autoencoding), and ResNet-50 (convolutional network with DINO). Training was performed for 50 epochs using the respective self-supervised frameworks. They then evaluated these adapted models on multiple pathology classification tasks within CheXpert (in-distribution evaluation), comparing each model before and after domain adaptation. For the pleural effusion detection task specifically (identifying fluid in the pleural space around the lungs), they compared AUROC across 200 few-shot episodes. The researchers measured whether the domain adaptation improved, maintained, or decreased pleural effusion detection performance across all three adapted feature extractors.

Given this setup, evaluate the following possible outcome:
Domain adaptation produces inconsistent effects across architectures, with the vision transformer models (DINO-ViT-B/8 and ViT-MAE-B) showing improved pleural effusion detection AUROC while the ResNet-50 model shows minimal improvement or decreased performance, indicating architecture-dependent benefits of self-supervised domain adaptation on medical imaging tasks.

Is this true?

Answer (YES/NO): NO